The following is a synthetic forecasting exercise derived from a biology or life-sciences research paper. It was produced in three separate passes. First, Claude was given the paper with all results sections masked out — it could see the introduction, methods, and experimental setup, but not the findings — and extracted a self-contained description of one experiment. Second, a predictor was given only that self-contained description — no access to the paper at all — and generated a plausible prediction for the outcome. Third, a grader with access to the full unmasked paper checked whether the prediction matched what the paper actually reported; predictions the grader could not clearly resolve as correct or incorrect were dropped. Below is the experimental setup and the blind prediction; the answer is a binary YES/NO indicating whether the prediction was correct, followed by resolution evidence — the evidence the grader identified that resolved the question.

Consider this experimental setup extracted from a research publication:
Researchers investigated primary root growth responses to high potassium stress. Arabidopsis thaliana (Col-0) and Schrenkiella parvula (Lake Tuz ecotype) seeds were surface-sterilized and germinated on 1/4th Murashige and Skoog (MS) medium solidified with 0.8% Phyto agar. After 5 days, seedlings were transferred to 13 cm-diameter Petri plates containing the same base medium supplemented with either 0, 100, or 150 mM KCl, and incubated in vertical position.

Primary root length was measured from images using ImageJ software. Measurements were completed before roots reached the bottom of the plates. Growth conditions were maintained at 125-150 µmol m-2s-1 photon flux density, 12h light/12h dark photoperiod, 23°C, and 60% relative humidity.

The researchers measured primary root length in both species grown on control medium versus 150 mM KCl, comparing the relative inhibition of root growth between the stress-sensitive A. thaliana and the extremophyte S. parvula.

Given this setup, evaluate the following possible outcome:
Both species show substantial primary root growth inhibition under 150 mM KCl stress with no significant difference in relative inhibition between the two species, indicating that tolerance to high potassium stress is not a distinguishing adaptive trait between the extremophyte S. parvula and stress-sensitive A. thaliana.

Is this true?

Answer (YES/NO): NO